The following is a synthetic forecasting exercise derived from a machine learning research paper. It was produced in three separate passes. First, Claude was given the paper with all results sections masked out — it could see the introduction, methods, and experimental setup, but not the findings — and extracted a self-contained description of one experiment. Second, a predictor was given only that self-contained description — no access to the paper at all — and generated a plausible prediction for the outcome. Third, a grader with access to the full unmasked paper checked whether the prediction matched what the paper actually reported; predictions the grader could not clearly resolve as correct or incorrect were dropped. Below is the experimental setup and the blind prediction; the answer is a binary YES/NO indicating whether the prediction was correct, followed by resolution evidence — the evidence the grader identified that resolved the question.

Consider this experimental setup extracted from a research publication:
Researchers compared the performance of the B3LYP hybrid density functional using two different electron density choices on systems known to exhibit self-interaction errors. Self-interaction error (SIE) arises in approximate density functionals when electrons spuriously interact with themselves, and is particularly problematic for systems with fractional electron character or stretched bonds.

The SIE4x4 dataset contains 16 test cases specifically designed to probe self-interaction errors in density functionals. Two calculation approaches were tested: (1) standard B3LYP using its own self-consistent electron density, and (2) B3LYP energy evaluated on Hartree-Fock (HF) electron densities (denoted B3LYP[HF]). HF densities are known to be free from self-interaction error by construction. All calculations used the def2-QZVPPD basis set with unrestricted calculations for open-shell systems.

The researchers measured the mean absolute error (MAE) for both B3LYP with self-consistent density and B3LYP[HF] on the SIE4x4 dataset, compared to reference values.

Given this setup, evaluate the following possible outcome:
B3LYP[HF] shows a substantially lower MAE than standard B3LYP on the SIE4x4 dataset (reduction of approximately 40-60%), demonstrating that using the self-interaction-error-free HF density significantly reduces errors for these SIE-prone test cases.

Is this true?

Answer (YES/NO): NO